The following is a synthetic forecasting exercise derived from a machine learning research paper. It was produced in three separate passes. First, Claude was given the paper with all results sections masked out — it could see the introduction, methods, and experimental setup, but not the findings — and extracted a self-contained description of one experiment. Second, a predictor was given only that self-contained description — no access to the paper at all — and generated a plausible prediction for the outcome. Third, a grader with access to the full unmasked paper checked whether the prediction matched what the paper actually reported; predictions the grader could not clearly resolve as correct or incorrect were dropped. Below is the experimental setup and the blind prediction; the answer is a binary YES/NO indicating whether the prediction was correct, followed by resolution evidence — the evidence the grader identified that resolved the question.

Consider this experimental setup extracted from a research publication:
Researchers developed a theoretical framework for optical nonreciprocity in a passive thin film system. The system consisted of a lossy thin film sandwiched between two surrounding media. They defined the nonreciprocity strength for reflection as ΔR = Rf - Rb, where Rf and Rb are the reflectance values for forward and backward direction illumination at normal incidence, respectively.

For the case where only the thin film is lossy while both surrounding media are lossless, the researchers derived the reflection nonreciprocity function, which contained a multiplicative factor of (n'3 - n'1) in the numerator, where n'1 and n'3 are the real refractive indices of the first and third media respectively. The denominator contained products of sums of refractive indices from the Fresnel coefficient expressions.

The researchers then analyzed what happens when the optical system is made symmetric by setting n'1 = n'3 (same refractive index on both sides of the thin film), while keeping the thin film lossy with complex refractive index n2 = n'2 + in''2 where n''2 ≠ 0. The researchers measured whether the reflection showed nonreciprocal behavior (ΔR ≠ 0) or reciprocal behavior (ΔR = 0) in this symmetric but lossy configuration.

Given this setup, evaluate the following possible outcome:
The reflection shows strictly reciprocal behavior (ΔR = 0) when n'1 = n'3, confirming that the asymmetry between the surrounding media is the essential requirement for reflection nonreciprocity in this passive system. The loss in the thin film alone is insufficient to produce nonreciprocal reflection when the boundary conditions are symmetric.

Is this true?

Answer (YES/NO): YES